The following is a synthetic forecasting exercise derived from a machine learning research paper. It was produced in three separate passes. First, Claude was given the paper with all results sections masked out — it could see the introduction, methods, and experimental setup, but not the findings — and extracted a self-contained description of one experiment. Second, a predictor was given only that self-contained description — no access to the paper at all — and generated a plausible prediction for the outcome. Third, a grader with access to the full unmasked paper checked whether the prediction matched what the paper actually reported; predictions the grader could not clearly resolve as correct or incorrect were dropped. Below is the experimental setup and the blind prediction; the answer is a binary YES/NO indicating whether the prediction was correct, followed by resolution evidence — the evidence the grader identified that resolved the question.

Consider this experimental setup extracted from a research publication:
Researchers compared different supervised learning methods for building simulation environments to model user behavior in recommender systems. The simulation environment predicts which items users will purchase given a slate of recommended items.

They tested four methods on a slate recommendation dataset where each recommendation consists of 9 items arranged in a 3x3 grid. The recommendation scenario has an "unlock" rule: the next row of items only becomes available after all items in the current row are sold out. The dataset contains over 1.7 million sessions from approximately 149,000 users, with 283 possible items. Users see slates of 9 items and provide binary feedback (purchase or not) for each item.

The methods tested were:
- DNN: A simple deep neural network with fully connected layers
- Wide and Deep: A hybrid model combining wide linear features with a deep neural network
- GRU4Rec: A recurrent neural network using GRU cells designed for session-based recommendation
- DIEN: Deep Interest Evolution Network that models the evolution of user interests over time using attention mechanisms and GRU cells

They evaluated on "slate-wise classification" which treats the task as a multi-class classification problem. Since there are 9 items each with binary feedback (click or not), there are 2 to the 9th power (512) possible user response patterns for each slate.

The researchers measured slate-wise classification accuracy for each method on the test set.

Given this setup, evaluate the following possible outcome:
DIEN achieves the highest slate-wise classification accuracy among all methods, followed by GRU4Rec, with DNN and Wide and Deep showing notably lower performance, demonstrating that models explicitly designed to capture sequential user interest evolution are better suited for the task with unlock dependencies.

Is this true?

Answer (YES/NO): YES